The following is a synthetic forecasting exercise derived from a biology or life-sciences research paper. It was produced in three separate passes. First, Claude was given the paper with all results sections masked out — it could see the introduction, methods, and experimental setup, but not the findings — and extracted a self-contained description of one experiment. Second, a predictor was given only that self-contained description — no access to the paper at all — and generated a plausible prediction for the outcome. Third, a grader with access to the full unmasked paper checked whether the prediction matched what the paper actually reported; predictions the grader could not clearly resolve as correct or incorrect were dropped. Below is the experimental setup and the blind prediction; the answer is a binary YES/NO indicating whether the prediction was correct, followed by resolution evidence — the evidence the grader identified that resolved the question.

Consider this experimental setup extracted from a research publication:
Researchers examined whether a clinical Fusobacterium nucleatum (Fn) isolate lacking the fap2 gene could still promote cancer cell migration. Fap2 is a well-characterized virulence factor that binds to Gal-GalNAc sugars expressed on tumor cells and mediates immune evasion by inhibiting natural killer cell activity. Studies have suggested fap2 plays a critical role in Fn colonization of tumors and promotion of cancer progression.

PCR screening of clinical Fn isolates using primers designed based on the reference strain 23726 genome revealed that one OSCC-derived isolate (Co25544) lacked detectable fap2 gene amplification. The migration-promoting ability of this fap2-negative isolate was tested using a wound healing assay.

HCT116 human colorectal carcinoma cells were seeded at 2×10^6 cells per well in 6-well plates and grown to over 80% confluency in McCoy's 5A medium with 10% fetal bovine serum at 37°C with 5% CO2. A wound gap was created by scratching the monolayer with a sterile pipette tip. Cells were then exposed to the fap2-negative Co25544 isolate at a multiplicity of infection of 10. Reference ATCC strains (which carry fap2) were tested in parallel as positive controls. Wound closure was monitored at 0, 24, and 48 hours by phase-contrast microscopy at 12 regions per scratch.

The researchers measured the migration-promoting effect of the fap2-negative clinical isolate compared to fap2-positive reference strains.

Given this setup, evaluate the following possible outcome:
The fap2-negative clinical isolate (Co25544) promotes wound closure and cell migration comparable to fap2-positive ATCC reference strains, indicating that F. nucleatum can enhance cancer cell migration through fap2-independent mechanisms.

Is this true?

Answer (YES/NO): YES